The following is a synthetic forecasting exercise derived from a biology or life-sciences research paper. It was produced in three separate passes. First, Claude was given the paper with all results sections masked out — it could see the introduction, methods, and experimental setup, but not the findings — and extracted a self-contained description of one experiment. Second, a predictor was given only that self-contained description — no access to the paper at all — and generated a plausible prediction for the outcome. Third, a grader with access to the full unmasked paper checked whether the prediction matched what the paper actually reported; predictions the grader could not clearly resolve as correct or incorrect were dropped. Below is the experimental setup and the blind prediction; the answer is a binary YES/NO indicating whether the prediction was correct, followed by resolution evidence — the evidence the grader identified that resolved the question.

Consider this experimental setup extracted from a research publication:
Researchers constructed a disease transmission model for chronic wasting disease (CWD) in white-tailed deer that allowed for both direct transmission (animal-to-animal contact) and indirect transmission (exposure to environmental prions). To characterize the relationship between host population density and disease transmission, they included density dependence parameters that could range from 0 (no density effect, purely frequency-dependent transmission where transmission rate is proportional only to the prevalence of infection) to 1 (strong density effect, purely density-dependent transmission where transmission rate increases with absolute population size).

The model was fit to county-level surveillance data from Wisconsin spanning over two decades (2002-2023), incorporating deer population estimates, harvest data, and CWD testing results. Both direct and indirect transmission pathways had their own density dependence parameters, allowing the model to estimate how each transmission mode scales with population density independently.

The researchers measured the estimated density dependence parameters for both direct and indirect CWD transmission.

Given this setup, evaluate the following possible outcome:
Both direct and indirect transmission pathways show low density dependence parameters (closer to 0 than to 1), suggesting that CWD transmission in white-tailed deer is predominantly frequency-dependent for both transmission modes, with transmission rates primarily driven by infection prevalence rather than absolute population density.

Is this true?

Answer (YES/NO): NO